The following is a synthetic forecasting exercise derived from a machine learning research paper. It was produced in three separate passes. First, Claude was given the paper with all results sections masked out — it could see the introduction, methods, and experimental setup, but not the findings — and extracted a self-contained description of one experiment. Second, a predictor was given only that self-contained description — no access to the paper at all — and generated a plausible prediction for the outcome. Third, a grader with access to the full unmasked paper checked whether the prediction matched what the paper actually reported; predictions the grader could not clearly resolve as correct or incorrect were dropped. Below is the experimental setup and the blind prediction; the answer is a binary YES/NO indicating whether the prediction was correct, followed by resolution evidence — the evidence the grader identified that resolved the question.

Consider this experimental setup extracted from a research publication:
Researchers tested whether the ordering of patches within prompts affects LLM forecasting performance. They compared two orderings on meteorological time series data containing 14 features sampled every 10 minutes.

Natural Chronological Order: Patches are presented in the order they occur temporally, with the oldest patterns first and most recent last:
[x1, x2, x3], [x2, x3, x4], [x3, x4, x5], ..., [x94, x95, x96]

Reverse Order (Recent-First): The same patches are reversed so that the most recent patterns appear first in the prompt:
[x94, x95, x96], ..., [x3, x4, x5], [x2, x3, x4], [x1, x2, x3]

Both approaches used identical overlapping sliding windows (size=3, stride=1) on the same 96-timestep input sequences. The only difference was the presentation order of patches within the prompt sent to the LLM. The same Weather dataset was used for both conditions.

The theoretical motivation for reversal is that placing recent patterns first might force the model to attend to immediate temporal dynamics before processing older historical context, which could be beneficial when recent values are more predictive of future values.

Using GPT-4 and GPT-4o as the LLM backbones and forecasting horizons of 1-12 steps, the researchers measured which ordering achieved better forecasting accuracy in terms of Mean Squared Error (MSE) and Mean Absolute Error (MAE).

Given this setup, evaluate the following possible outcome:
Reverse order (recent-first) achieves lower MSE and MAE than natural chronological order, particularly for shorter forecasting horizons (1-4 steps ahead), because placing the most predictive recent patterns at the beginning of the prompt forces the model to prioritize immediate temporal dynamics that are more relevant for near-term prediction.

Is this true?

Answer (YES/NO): NO